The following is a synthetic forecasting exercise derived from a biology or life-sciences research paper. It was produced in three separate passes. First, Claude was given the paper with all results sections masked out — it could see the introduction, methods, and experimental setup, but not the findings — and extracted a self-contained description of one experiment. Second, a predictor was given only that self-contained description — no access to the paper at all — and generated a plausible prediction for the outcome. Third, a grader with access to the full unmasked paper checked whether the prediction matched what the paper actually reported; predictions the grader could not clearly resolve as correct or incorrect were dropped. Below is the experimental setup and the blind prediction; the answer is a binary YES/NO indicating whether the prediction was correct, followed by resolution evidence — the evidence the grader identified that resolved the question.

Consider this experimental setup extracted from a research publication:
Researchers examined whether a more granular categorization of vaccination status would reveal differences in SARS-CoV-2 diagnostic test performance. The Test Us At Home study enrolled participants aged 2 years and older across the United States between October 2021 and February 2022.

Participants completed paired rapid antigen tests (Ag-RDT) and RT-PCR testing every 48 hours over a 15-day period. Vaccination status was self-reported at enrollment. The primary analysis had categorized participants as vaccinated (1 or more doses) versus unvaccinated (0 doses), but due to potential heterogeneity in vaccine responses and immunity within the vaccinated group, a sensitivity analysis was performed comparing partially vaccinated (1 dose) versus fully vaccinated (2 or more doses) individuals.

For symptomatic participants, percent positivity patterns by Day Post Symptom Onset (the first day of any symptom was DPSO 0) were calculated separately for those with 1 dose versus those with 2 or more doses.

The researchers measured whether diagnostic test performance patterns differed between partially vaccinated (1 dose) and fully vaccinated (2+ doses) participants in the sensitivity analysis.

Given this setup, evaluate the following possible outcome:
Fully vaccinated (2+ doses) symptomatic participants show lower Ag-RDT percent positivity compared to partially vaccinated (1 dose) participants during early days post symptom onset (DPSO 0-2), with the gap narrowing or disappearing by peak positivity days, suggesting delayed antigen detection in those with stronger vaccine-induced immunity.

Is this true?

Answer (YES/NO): NO